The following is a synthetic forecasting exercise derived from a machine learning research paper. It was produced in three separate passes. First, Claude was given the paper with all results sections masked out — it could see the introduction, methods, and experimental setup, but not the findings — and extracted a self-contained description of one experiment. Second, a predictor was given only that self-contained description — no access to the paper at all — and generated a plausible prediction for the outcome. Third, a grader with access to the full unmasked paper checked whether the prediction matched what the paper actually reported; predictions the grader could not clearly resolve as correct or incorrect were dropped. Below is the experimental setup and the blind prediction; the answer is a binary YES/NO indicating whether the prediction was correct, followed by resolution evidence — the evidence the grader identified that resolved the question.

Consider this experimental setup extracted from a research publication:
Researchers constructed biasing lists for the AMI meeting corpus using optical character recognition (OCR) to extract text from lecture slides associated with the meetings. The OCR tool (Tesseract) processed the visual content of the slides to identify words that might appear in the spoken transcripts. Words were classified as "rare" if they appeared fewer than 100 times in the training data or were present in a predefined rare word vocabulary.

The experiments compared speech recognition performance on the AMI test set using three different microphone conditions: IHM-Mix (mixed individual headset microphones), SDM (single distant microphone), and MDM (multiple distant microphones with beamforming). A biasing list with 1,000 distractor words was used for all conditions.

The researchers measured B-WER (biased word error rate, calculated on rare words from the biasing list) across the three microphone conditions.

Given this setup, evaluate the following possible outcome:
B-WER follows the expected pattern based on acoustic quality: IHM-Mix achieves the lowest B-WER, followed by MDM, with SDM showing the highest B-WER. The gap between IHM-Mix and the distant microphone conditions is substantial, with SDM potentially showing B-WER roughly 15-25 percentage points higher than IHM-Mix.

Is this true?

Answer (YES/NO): NO